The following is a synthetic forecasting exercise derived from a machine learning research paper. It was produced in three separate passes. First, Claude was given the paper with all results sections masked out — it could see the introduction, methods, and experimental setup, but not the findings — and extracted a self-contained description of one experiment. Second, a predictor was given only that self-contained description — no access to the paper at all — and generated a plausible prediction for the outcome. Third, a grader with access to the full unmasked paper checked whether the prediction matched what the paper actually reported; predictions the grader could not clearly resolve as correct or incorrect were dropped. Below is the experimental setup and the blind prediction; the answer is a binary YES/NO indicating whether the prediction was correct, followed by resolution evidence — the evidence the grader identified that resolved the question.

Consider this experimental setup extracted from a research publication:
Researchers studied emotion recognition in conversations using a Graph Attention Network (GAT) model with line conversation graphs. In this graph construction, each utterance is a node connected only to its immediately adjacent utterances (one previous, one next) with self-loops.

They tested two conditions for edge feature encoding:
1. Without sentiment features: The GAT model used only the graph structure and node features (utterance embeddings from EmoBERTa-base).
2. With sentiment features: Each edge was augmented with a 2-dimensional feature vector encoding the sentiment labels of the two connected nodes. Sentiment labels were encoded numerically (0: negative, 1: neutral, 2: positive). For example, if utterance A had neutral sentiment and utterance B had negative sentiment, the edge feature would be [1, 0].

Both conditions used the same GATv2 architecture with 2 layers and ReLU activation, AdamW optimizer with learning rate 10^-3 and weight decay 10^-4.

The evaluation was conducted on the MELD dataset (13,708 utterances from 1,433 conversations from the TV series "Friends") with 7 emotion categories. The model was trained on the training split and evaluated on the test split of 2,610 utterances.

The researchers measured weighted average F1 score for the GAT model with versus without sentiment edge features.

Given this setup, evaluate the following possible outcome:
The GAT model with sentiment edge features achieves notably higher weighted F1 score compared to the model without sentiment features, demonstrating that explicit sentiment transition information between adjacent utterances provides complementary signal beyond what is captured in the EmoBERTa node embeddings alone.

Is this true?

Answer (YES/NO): NO